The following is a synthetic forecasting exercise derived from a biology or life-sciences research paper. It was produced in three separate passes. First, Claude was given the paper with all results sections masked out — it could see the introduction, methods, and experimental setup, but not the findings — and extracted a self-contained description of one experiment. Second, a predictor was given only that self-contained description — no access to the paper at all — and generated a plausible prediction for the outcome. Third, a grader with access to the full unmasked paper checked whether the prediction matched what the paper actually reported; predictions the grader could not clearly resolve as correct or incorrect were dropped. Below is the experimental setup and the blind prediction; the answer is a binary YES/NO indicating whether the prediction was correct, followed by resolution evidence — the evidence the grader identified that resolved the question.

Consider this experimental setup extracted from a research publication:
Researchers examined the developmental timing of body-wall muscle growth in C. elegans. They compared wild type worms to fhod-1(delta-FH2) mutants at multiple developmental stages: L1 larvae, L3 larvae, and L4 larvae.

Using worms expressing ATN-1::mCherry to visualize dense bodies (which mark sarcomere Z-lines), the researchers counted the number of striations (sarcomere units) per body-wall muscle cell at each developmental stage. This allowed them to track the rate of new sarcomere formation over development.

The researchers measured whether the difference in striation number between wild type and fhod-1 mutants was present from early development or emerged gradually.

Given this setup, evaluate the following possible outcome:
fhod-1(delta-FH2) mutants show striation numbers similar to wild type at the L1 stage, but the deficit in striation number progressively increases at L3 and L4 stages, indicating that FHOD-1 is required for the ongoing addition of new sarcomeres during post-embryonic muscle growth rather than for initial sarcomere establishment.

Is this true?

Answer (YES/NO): NO